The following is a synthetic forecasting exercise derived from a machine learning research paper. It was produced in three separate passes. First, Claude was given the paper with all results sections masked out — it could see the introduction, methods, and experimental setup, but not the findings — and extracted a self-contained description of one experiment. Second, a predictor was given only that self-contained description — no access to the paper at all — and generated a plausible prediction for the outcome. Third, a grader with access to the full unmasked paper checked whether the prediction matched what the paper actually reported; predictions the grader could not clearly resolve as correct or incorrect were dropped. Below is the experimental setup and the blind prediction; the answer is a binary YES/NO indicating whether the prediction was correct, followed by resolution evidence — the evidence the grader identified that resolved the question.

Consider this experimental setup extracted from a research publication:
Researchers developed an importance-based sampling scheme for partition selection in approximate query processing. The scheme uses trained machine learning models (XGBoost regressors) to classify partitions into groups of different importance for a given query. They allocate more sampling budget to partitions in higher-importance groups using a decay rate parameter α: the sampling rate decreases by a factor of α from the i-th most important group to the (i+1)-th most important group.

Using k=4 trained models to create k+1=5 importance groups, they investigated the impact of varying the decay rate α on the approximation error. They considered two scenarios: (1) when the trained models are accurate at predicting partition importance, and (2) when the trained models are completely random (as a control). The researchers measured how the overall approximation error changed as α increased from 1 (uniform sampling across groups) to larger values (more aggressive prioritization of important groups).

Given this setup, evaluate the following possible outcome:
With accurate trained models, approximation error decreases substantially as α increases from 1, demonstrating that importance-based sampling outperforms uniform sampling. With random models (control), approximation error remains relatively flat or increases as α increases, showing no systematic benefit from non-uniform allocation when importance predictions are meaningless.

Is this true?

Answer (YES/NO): YES